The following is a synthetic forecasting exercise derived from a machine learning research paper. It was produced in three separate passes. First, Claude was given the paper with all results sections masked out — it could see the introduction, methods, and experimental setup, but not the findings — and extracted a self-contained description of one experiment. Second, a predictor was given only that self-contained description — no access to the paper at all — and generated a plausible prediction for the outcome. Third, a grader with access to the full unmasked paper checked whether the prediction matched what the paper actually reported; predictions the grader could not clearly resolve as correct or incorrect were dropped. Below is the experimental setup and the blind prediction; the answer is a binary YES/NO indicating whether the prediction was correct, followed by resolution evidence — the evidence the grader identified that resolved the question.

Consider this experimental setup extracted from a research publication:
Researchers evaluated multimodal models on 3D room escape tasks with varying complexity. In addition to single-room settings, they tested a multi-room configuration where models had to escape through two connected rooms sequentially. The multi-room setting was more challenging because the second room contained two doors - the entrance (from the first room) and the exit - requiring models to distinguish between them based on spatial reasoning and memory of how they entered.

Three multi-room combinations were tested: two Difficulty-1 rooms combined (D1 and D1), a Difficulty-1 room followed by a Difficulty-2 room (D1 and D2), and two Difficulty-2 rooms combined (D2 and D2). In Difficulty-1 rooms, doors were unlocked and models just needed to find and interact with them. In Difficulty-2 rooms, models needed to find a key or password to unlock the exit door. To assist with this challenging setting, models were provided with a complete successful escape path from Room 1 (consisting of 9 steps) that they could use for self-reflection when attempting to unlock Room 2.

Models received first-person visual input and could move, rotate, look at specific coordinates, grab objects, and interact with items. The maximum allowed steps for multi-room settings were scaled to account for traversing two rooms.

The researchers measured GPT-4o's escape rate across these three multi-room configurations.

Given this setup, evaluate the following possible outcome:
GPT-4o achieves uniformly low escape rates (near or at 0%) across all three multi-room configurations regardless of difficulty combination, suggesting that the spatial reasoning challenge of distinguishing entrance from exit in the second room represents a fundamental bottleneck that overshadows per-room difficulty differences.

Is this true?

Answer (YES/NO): NO